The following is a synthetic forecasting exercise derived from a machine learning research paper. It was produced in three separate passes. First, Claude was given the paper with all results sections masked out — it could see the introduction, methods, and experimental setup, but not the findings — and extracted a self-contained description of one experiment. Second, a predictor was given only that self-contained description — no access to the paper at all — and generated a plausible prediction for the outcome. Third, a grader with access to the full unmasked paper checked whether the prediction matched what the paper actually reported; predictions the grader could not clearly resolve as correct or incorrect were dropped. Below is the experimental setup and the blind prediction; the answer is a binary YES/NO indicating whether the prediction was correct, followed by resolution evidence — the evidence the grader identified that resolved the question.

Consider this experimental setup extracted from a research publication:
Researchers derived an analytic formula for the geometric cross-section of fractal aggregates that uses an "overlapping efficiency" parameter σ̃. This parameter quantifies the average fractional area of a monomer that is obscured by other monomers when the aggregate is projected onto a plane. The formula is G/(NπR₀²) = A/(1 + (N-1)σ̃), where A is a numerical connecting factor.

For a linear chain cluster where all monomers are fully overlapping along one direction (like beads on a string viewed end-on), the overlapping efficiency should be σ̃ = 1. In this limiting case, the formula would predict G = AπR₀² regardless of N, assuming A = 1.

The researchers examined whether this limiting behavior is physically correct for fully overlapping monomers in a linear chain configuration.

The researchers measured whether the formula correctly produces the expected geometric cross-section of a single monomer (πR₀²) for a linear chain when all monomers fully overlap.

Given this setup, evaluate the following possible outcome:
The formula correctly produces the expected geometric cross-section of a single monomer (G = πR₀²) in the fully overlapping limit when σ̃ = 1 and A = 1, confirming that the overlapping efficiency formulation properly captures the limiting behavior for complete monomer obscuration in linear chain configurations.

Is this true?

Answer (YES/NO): YES